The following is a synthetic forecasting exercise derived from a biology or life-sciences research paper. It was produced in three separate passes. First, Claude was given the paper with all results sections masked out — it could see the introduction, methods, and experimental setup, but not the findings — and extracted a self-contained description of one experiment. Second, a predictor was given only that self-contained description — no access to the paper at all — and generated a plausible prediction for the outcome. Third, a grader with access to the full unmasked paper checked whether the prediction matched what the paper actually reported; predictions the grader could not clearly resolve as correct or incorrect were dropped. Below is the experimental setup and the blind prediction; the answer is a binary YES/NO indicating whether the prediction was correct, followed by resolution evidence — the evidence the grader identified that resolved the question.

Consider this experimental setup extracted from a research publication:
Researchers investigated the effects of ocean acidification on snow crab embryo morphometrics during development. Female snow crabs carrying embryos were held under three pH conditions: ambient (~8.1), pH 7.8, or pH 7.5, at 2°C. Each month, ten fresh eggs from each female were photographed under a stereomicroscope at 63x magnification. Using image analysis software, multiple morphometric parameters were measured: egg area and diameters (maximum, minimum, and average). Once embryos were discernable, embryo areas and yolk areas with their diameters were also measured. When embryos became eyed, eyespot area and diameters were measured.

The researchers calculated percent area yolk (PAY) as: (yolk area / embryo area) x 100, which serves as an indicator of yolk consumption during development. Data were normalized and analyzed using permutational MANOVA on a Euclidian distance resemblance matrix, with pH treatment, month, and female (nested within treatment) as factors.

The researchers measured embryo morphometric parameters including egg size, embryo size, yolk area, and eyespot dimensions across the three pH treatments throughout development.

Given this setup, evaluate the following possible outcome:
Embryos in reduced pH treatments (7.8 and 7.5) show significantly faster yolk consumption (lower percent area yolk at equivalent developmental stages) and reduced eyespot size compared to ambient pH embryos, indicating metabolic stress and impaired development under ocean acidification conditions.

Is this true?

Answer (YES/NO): NO